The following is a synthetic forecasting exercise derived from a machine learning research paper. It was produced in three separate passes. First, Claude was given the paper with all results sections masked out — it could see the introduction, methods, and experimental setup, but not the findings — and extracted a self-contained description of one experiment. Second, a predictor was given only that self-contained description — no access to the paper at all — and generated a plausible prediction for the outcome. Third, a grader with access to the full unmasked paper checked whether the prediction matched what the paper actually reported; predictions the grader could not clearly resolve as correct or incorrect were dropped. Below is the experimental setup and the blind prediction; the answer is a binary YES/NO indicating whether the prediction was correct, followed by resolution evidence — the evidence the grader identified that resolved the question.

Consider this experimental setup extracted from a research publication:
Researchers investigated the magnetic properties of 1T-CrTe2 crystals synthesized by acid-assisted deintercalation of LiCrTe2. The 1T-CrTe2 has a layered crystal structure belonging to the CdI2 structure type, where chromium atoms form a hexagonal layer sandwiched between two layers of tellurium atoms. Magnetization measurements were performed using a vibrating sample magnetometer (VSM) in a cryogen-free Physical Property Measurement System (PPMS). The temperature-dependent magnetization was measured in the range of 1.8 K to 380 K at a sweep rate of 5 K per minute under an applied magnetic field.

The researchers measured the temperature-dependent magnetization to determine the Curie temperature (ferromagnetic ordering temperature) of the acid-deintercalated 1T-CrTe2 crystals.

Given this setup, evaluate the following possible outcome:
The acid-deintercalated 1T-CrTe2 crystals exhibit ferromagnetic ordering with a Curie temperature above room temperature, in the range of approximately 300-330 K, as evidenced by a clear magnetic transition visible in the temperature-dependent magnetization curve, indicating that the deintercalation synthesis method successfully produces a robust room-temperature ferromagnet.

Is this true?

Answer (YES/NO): YES